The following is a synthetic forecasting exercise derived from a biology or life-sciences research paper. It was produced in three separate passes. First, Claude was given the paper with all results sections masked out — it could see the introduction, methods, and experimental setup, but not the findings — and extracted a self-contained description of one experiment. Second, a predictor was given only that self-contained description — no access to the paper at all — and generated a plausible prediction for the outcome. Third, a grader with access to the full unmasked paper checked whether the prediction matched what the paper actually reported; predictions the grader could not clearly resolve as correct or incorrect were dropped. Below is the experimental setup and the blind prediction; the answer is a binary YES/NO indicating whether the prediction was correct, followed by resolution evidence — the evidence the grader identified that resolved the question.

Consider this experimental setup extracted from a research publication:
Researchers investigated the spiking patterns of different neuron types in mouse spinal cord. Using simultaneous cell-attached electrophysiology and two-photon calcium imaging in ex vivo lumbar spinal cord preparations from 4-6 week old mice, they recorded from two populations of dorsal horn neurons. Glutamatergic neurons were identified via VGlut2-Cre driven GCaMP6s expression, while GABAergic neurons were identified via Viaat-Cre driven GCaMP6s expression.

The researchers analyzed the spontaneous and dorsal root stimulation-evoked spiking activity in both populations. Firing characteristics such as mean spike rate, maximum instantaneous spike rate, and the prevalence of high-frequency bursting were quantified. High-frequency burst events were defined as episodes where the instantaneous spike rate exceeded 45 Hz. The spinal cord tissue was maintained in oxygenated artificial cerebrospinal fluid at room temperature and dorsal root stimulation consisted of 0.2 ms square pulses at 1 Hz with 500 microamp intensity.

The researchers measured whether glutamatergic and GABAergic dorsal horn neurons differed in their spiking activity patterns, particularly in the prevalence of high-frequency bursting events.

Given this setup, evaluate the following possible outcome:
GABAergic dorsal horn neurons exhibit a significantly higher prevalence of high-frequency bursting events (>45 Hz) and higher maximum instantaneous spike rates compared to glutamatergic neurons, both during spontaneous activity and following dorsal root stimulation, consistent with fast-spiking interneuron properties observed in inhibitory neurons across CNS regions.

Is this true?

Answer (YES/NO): NO